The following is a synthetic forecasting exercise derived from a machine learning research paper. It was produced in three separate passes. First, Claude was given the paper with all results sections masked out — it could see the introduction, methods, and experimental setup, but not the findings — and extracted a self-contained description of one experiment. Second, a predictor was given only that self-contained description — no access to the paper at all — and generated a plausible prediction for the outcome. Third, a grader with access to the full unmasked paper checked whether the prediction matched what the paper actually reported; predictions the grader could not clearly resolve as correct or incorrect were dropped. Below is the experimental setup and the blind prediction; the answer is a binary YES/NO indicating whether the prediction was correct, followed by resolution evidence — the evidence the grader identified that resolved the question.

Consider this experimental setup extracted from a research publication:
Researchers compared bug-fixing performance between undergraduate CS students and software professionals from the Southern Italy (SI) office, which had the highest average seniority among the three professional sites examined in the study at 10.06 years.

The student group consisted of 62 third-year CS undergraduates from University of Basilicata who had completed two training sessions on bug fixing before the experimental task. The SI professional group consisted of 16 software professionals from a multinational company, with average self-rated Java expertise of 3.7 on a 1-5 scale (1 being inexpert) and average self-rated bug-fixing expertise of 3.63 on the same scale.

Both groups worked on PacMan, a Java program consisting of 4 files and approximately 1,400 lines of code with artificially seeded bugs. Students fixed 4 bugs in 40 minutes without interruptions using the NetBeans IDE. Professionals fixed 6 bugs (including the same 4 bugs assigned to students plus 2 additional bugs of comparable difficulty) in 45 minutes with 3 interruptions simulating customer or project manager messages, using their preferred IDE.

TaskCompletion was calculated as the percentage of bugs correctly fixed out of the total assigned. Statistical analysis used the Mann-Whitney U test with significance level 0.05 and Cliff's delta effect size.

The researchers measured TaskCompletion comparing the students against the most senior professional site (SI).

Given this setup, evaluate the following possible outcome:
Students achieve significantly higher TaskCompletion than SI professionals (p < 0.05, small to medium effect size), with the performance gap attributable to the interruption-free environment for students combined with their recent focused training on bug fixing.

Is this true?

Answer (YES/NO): NO